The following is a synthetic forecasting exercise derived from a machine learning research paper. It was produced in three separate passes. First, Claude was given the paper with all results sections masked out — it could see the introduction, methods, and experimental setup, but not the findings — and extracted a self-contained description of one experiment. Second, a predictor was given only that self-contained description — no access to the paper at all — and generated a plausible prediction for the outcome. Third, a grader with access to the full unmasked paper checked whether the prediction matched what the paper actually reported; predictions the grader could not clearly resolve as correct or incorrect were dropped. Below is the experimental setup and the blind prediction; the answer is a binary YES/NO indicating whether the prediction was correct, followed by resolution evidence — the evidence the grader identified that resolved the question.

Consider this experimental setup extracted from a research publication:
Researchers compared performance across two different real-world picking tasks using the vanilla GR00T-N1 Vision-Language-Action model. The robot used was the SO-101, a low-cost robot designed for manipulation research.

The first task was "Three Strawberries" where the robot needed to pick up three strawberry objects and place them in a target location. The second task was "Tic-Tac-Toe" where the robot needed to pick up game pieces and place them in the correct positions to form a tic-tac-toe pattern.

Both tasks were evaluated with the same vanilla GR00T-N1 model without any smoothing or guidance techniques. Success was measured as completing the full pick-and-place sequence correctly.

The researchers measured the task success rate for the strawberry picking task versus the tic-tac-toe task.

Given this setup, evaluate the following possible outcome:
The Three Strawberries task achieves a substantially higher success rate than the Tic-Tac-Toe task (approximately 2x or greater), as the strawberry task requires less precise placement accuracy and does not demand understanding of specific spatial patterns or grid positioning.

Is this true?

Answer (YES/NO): NO